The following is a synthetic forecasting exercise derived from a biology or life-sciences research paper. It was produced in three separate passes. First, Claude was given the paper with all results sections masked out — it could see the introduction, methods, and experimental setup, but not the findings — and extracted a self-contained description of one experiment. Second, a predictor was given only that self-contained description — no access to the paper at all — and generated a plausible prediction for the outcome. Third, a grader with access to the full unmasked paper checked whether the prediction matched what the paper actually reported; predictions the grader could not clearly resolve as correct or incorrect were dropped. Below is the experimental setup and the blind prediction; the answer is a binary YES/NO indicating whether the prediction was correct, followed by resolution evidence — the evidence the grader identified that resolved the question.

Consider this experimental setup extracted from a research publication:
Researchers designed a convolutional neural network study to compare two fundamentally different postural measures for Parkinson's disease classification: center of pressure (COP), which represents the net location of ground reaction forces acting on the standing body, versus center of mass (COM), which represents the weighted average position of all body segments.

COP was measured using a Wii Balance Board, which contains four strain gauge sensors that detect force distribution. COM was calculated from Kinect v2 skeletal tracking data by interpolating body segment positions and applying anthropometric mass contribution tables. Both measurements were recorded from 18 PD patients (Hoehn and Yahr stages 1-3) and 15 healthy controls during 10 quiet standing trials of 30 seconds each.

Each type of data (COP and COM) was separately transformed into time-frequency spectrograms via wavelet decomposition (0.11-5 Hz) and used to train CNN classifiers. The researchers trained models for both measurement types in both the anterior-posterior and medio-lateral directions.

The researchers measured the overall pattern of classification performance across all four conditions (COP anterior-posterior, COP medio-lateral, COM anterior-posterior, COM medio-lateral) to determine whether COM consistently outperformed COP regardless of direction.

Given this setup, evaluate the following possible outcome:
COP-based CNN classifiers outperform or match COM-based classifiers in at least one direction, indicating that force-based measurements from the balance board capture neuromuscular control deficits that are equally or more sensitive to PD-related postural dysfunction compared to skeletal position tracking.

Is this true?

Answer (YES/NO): NO